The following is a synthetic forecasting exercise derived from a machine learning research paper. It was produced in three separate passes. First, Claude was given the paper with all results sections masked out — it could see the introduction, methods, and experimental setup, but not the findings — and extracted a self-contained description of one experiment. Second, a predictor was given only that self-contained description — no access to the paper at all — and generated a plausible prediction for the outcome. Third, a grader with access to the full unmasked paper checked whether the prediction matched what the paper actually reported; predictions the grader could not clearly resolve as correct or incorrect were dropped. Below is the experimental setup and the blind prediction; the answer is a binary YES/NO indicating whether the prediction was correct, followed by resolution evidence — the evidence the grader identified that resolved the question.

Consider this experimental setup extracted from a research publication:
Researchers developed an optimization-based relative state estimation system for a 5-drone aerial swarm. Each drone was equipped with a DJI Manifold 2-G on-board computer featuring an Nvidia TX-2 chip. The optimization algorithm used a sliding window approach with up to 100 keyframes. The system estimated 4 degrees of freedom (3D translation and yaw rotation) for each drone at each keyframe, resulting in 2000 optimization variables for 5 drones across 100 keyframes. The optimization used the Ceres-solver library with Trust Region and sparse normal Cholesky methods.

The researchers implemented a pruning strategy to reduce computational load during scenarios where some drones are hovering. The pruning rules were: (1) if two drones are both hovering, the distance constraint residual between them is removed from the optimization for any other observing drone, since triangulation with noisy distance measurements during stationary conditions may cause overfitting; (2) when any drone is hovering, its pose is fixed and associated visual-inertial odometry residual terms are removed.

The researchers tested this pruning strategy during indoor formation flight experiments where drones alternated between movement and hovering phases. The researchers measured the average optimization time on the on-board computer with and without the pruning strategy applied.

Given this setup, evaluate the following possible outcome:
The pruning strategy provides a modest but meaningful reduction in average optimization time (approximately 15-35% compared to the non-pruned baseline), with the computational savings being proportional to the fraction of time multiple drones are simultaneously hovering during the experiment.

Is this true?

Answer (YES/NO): NO